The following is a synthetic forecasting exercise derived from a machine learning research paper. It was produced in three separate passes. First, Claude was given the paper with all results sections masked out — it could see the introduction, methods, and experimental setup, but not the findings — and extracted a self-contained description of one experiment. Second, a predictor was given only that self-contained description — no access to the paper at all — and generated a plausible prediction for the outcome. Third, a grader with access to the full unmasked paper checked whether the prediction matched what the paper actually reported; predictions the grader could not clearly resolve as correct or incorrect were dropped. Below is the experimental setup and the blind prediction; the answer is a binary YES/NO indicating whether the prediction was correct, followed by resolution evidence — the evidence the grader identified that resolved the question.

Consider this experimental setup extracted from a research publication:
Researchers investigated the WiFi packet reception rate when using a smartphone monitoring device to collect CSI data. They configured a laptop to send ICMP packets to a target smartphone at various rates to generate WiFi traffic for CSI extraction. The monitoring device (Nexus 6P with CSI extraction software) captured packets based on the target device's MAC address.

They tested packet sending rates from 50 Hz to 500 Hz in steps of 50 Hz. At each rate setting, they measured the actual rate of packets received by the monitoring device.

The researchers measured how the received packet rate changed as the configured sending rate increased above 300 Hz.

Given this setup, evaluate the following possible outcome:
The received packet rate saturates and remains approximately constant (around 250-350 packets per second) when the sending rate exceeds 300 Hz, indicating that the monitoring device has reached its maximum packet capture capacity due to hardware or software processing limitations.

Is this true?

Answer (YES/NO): NO